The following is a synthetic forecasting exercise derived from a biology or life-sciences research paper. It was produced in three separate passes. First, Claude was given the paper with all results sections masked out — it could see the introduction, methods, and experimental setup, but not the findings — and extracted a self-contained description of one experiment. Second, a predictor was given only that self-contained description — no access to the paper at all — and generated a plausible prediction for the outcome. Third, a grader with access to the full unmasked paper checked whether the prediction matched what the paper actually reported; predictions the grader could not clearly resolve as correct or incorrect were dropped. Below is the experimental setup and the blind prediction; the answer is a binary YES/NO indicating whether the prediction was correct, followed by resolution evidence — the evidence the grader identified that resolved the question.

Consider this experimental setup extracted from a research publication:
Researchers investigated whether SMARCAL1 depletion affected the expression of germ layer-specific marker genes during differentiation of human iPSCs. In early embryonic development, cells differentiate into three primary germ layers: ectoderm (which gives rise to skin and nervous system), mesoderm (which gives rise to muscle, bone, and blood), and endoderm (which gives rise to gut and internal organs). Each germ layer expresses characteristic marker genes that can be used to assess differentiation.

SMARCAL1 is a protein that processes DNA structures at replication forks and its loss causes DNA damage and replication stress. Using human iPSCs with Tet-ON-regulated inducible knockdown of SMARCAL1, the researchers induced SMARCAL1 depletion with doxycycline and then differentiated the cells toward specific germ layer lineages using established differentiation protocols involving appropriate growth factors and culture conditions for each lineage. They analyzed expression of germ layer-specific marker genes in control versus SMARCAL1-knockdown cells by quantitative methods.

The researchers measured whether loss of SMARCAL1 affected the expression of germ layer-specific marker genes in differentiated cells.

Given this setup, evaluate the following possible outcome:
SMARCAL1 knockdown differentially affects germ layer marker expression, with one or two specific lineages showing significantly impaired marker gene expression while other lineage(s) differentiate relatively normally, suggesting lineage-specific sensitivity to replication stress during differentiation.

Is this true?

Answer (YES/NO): NO